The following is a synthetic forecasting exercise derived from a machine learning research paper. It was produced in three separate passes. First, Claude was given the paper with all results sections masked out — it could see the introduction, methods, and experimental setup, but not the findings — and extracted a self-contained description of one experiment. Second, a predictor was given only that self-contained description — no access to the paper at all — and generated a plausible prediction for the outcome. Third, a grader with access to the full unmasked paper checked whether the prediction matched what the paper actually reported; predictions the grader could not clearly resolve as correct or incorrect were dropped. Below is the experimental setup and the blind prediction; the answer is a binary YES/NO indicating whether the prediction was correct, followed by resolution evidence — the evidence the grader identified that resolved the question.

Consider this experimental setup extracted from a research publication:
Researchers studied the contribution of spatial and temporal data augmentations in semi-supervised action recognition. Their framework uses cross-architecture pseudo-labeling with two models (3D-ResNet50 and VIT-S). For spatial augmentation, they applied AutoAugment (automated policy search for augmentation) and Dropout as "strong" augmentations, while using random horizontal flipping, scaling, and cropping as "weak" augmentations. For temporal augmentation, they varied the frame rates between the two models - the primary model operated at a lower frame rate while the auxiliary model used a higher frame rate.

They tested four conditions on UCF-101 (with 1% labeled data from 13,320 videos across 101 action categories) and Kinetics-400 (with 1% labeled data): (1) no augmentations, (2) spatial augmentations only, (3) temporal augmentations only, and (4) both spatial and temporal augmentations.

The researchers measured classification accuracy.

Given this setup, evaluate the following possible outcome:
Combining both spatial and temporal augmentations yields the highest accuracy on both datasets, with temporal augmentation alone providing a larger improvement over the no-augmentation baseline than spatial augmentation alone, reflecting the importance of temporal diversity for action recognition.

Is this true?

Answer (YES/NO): YES